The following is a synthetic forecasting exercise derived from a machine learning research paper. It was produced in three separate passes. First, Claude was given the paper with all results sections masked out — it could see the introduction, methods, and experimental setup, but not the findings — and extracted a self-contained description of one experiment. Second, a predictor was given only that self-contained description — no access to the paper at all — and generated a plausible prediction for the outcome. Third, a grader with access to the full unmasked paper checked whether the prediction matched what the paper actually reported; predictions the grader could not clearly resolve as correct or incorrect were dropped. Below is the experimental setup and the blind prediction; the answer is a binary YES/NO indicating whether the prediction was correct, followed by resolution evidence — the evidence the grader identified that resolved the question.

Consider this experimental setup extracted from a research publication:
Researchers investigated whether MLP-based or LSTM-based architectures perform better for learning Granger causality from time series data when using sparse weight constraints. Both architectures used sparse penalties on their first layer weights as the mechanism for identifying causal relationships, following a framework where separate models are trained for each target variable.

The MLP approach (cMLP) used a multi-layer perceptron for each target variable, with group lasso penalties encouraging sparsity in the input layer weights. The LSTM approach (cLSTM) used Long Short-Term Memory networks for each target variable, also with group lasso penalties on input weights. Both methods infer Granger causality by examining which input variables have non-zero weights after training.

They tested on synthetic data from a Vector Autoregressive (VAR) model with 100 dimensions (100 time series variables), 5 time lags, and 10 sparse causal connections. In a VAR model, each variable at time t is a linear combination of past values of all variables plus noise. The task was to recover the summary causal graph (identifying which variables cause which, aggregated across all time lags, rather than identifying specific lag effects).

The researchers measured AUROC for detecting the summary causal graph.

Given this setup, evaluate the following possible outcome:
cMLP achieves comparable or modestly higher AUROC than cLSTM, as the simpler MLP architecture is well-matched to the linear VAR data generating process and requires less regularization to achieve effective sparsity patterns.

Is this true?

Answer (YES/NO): YES